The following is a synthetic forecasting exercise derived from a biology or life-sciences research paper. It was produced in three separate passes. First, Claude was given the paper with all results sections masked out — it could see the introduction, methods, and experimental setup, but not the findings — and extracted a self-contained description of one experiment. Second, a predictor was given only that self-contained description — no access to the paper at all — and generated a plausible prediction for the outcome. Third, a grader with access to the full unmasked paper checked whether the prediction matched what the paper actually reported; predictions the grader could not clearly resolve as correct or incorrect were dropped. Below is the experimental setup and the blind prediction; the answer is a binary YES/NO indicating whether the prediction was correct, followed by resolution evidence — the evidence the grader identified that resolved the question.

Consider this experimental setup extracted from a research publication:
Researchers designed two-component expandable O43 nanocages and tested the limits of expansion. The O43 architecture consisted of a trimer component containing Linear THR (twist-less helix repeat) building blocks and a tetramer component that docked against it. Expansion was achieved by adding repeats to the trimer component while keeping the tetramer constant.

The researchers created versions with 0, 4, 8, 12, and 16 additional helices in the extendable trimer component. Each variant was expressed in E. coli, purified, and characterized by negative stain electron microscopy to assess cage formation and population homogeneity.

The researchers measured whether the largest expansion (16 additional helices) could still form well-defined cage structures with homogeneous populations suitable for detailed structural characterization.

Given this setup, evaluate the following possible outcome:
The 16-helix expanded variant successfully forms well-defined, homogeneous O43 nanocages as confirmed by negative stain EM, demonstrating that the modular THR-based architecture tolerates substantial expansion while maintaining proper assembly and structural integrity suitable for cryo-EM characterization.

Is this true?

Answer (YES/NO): NO